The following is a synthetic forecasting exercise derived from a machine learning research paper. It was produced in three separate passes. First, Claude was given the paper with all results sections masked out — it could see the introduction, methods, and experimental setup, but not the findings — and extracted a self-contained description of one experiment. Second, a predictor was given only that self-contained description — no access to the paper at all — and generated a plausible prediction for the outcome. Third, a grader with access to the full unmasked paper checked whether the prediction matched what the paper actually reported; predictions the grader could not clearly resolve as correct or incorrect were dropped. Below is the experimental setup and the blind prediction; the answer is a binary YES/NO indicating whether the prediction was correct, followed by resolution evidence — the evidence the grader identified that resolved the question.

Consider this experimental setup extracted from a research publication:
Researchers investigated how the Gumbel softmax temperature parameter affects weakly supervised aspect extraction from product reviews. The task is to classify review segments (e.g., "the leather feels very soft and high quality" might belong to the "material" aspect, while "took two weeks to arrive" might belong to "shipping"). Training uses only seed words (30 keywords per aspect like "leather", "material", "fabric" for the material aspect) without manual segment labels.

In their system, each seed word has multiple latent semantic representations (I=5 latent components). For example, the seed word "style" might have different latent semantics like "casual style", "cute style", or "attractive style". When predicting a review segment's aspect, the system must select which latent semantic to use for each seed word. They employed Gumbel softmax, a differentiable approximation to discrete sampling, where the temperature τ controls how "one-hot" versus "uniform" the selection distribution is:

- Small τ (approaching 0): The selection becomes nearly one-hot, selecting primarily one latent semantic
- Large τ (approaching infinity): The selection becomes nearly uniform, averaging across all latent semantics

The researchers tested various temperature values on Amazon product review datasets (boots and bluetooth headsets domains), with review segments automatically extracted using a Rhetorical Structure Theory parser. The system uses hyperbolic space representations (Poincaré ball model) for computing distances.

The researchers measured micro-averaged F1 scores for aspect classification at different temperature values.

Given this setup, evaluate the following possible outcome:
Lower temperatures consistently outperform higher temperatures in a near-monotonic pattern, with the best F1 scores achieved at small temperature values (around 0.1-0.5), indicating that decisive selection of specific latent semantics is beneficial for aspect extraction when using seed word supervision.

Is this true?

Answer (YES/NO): YES